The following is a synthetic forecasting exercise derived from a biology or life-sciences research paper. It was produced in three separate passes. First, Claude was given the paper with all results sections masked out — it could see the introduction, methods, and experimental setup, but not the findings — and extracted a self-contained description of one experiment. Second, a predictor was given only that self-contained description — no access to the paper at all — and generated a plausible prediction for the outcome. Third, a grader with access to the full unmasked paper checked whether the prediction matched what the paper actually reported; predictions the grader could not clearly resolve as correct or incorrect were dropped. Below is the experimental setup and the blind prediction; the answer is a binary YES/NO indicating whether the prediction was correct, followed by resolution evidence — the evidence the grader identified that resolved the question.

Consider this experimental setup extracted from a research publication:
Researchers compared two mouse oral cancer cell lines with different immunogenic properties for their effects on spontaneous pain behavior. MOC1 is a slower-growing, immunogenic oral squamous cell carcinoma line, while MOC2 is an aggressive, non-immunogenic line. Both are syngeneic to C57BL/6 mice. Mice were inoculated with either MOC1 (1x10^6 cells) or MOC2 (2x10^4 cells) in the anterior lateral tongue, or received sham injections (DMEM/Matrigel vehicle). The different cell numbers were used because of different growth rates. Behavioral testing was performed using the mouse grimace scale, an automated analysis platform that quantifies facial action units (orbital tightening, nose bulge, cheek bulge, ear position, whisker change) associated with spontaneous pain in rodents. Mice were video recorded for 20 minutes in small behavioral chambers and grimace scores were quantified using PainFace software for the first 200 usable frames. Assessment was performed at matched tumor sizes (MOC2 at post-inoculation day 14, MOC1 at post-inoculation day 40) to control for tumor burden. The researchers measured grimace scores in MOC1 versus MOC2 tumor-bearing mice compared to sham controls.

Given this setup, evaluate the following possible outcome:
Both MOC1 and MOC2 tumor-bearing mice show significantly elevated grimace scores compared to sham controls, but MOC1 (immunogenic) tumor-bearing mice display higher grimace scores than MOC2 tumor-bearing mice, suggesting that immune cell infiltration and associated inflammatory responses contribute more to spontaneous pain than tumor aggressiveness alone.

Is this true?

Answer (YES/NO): NO